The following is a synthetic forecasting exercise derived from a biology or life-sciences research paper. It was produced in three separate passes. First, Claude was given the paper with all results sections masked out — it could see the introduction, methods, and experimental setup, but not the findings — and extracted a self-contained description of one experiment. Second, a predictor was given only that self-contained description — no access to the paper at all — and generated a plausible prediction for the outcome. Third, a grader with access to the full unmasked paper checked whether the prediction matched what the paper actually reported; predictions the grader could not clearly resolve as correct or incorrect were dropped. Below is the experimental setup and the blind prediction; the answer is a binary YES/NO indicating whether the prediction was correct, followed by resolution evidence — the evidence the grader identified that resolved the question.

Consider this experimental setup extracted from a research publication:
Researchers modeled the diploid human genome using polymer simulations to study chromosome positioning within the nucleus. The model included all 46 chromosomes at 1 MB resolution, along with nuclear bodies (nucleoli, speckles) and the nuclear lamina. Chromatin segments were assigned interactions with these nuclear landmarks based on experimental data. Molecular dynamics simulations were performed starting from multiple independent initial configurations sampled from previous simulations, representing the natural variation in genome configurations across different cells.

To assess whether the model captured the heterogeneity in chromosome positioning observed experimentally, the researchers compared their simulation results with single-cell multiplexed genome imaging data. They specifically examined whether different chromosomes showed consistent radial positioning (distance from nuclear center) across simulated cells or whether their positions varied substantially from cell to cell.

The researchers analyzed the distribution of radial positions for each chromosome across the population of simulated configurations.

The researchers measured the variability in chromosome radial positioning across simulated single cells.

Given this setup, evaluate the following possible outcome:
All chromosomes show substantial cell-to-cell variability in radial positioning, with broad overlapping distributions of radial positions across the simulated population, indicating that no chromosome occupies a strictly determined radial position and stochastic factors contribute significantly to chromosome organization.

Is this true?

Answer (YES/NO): YES